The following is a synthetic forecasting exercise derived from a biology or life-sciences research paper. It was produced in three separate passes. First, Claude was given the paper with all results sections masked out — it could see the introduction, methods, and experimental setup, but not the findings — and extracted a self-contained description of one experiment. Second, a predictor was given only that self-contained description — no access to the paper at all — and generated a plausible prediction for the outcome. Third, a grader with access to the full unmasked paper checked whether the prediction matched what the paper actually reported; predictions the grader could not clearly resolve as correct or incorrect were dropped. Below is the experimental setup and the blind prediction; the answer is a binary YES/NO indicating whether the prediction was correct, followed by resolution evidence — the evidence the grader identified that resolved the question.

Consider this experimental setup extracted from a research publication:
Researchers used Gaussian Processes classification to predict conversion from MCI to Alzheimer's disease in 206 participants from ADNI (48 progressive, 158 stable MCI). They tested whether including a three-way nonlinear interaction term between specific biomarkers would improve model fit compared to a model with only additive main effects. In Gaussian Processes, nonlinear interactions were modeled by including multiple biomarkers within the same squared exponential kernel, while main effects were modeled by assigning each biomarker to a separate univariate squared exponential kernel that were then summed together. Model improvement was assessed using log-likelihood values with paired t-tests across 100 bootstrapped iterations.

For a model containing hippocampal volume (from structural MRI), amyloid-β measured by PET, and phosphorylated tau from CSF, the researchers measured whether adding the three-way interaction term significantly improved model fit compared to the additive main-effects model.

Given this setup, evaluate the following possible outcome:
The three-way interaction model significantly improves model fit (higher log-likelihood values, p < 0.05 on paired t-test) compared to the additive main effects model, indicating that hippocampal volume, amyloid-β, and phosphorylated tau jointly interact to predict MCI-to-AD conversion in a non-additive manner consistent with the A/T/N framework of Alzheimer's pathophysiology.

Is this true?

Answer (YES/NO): NO